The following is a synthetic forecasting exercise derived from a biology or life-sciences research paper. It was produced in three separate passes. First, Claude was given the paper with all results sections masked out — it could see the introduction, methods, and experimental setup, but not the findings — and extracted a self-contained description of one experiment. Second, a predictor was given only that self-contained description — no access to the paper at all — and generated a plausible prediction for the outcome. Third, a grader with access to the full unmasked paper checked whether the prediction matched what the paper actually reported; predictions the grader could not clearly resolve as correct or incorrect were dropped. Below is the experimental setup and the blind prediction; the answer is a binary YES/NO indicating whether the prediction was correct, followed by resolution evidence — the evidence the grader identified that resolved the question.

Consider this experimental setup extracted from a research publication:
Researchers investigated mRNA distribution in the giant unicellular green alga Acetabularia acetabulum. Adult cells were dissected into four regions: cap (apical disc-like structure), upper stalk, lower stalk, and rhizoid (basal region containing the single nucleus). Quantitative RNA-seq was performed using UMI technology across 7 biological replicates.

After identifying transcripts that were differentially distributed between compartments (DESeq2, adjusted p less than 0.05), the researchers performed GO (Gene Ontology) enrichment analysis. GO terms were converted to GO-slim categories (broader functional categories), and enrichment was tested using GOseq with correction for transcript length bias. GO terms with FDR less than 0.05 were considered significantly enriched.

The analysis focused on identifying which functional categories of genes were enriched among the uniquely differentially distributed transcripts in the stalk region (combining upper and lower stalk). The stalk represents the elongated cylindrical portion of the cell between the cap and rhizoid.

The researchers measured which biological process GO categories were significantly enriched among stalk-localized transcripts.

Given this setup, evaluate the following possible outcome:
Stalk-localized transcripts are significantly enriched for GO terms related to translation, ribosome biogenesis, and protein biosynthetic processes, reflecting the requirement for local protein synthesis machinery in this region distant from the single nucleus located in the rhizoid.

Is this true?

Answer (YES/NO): NO